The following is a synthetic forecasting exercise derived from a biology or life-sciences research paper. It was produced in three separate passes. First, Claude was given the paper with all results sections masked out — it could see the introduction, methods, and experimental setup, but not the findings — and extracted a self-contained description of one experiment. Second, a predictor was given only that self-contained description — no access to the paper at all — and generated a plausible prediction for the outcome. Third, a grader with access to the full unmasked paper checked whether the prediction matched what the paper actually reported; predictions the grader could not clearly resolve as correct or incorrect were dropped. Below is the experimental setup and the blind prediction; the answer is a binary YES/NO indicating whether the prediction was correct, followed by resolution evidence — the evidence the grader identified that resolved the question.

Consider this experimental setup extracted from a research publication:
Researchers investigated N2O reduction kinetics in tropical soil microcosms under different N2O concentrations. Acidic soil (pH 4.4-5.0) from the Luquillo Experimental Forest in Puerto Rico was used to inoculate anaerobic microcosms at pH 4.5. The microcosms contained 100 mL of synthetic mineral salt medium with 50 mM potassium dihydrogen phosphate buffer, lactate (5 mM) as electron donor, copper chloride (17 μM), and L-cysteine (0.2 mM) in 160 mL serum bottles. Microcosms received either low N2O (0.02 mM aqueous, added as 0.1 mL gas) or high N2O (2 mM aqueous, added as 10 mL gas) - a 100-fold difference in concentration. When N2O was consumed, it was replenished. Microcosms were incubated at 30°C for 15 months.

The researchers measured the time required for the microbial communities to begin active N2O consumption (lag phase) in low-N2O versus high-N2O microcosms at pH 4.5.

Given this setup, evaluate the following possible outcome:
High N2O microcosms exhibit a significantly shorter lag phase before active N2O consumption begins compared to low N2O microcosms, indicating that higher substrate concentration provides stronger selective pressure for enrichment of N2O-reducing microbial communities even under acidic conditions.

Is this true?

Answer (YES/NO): NO